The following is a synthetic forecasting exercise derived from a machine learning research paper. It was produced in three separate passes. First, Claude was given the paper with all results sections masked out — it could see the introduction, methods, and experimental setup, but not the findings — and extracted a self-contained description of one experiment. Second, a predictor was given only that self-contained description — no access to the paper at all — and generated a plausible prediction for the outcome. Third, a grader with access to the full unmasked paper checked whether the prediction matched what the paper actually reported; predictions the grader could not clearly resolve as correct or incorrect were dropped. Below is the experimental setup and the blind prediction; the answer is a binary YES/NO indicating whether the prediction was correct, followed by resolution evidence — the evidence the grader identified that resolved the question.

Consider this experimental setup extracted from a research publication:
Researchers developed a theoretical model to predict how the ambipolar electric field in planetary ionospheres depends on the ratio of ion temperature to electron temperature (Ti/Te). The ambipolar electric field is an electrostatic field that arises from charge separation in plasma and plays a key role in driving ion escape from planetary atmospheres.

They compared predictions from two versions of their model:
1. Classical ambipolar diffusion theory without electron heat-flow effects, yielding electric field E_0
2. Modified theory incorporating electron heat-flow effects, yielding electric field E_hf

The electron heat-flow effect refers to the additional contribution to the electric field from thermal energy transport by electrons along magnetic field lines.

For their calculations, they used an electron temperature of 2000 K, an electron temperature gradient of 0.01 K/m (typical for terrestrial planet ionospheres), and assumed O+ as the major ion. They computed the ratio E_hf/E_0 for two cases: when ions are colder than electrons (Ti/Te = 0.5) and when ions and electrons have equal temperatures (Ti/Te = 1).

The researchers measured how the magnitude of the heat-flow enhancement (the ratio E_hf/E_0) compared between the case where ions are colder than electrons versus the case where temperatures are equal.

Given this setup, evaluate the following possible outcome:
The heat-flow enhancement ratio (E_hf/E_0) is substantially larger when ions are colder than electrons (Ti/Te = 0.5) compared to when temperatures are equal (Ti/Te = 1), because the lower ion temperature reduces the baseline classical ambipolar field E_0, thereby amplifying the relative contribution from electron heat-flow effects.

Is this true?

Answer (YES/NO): NO